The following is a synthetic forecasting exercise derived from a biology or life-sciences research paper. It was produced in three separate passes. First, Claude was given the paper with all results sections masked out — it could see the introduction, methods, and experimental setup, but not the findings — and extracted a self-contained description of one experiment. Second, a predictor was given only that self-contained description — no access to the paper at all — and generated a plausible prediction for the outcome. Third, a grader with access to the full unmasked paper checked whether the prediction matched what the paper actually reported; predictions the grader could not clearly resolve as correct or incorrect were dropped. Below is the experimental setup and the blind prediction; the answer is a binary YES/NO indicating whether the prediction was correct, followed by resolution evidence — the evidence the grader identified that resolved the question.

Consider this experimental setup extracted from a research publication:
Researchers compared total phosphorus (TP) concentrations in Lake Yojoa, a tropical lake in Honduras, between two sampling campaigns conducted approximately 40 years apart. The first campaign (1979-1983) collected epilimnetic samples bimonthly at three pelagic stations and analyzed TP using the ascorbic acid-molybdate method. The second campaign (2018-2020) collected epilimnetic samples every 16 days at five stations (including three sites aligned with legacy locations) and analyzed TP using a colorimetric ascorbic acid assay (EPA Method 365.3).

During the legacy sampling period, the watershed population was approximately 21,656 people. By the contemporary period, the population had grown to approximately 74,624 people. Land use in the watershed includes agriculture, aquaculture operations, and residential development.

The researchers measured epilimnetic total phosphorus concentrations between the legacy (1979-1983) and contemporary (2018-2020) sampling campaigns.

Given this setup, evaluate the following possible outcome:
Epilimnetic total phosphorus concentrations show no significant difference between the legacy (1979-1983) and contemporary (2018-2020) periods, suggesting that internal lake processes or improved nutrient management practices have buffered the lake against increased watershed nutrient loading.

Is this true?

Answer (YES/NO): NO